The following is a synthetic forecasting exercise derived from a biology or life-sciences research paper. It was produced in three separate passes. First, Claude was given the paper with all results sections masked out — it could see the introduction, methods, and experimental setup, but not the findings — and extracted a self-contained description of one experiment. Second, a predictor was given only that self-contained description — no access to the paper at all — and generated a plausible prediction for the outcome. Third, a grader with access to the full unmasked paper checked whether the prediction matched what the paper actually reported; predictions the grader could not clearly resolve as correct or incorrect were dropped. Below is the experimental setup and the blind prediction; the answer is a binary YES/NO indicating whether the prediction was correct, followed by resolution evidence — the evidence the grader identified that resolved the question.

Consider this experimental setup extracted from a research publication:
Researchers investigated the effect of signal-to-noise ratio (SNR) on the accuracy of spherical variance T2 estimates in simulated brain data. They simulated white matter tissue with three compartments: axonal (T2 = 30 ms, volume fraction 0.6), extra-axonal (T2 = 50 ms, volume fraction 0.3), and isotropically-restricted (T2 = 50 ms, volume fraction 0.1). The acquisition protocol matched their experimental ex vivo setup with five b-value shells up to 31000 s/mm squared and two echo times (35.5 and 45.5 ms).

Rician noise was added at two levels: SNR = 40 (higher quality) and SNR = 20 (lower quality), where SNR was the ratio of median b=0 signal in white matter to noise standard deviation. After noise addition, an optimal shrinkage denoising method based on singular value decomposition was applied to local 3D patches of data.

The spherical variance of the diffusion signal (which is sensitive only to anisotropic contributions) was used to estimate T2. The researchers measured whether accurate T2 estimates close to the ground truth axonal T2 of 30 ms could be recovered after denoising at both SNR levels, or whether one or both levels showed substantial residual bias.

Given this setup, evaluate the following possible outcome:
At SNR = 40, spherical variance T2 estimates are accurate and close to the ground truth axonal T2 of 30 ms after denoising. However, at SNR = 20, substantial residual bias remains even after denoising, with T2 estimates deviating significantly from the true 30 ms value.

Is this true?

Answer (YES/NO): NO